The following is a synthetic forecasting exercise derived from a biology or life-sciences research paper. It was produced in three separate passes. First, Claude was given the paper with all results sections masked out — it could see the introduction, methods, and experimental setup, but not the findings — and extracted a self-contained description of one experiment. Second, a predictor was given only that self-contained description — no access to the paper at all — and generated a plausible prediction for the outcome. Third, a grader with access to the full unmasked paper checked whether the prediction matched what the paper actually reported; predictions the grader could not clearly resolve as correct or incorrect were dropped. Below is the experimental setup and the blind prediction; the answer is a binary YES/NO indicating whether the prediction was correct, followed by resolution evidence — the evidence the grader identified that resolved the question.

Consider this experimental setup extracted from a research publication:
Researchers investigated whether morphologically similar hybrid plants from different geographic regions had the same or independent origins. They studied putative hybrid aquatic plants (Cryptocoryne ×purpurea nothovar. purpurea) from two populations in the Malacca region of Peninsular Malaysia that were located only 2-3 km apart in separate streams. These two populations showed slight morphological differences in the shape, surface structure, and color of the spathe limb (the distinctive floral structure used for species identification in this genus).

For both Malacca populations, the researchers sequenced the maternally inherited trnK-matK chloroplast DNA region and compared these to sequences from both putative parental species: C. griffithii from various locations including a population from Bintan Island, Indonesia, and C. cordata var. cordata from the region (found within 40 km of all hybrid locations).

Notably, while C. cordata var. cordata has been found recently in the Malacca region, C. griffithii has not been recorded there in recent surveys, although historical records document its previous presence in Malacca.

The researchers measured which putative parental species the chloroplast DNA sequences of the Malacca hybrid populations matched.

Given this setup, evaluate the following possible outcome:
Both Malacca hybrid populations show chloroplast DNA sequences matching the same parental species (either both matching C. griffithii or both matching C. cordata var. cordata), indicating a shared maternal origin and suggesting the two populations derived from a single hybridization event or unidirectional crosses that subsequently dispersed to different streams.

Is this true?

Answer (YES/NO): YES